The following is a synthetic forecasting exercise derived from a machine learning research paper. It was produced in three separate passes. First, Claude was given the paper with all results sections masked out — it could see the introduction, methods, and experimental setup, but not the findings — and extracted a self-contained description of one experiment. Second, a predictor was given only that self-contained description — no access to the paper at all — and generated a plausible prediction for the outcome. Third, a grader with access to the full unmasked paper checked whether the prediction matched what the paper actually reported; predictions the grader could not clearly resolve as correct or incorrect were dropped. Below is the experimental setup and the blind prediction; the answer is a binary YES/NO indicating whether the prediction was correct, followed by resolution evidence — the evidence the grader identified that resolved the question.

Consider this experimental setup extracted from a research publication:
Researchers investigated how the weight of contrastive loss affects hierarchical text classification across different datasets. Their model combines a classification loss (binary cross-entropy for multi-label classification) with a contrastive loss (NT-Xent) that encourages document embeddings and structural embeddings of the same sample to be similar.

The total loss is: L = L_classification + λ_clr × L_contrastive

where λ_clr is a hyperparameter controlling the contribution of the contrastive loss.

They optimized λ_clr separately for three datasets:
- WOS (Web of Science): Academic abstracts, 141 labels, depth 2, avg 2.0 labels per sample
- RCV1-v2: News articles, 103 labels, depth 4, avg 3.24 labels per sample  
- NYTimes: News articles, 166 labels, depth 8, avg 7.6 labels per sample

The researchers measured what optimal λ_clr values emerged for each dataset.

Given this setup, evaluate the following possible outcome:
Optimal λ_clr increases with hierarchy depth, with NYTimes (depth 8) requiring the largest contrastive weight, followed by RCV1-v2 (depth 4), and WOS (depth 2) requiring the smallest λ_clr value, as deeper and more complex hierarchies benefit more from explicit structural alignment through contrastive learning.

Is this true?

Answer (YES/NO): YES